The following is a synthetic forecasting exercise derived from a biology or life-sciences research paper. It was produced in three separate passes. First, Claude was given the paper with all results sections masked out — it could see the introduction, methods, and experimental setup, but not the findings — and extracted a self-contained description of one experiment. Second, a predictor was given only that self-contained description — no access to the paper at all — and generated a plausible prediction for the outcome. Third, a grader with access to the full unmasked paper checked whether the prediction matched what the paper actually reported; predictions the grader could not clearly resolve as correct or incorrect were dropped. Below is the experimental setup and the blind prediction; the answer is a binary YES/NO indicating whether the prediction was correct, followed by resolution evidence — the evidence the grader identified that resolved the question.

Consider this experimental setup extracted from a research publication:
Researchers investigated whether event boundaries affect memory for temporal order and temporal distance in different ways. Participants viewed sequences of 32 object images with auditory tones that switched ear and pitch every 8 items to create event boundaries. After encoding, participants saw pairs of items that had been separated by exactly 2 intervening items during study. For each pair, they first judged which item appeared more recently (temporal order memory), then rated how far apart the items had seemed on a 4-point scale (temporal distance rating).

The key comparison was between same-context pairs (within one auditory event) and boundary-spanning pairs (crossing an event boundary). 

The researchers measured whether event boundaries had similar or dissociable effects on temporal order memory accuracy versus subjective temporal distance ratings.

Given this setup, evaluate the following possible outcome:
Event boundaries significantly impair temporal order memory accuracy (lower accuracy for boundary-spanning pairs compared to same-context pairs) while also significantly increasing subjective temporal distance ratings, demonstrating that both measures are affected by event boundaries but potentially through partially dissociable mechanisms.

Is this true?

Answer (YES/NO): YES